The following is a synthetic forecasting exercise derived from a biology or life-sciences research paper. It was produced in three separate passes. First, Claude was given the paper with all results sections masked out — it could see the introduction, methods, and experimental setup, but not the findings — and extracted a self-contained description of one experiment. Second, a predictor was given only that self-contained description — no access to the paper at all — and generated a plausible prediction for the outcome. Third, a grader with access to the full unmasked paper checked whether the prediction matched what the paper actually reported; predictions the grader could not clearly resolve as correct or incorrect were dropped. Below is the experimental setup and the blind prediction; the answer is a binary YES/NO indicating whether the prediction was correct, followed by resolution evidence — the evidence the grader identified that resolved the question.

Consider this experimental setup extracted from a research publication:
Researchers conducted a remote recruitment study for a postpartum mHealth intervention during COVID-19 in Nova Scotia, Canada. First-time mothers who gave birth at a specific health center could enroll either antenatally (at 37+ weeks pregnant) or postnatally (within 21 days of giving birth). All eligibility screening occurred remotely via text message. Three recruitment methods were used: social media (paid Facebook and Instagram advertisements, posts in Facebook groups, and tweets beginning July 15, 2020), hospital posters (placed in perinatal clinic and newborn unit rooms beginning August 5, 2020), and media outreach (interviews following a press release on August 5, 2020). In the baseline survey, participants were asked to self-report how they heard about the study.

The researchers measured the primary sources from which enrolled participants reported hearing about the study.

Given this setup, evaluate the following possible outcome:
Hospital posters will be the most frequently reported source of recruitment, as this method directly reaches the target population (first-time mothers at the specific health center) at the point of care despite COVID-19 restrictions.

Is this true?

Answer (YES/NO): NO